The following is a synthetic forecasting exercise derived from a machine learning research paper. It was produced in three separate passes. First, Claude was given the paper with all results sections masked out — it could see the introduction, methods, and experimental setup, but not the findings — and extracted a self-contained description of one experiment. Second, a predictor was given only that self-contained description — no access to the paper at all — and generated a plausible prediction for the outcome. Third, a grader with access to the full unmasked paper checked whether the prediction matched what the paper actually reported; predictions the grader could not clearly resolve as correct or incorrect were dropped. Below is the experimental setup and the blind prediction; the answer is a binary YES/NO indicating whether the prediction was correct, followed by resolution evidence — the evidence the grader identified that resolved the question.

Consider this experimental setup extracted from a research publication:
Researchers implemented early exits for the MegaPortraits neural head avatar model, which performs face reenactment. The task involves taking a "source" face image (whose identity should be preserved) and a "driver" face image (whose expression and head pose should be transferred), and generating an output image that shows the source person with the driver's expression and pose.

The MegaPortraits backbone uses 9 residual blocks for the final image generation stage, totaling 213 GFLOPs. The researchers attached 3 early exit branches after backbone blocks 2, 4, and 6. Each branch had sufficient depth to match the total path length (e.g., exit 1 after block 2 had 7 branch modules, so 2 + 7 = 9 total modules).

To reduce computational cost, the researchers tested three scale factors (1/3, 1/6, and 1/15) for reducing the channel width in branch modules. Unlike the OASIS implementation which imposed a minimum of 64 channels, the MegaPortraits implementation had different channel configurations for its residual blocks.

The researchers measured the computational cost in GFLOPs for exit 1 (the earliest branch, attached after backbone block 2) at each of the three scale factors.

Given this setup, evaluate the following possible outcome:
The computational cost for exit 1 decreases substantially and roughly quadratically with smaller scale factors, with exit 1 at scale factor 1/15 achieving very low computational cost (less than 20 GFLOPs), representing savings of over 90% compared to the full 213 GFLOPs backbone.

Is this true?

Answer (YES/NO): NO